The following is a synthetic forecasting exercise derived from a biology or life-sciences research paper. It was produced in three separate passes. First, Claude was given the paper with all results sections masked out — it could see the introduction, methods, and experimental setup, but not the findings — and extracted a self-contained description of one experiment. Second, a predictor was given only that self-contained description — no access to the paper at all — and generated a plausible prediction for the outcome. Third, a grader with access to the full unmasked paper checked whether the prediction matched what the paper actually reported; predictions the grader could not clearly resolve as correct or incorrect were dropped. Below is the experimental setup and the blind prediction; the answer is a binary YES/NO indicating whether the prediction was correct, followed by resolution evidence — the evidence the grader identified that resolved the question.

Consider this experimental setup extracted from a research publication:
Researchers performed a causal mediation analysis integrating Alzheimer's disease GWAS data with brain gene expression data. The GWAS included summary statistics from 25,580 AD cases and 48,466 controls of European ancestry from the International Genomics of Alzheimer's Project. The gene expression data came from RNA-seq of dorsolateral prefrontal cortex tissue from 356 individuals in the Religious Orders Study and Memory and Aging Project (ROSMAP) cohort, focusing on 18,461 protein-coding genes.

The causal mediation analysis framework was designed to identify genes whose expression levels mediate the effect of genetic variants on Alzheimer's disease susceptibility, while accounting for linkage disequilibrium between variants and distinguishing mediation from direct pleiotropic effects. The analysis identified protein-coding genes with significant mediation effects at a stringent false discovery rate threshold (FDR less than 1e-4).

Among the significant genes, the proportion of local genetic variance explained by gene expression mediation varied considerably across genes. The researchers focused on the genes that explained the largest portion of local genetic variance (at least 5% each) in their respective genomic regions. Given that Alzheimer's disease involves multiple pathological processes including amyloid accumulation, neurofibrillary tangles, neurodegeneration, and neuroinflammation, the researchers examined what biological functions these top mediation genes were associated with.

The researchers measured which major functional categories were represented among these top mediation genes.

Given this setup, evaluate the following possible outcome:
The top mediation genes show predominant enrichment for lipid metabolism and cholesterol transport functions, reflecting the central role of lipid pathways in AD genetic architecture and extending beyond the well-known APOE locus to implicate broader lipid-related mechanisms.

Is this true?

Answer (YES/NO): NO